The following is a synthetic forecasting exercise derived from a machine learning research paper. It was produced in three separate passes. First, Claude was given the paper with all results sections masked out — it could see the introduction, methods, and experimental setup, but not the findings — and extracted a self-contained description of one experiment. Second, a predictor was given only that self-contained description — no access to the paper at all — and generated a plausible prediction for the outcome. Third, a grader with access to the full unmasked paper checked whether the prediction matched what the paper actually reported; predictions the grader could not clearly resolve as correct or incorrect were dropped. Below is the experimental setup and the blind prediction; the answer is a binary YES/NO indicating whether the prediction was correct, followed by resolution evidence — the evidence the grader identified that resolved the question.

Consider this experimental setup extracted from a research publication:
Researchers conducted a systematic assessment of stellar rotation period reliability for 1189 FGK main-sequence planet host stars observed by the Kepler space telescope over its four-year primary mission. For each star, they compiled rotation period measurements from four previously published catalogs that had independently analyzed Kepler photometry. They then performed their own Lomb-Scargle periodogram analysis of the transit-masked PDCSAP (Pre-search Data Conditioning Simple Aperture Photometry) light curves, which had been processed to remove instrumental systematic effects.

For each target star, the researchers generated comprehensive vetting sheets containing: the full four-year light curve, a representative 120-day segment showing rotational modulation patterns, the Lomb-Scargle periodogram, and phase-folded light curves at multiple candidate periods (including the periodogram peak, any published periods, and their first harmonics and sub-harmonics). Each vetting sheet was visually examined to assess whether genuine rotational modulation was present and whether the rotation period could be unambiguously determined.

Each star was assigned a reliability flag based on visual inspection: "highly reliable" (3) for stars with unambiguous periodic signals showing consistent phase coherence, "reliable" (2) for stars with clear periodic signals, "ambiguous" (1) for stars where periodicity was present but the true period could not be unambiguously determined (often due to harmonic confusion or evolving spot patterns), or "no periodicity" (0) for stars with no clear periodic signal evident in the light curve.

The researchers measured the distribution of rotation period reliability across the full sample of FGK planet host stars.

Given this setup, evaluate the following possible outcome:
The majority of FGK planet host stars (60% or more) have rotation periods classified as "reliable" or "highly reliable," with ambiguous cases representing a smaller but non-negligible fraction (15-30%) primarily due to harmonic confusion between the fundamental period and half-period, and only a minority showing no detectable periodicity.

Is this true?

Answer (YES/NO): NO